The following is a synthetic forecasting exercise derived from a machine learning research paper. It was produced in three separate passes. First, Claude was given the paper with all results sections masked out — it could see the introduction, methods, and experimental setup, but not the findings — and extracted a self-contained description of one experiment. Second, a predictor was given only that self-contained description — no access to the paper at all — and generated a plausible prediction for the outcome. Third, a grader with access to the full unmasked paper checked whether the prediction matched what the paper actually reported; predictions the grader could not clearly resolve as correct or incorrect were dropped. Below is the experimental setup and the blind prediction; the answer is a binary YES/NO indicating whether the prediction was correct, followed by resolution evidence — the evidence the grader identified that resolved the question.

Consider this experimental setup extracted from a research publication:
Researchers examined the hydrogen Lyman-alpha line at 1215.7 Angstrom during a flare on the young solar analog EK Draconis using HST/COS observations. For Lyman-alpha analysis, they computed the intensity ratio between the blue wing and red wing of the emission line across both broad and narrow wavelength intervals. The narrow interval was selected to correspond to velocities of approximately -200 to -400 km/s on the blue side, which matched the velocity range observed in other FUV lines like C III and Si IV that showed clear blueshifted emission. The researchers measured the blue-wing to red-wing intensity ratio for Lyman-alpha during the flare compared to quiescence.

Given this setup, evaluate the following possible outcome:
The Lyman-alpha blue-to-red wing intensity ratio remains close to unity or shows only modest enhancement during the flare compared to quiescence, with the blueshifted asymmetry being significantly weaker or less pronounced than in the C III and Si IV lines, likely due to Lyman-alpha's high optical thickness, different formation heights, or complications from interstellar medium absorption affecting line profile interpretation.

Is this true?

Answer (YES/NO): YES